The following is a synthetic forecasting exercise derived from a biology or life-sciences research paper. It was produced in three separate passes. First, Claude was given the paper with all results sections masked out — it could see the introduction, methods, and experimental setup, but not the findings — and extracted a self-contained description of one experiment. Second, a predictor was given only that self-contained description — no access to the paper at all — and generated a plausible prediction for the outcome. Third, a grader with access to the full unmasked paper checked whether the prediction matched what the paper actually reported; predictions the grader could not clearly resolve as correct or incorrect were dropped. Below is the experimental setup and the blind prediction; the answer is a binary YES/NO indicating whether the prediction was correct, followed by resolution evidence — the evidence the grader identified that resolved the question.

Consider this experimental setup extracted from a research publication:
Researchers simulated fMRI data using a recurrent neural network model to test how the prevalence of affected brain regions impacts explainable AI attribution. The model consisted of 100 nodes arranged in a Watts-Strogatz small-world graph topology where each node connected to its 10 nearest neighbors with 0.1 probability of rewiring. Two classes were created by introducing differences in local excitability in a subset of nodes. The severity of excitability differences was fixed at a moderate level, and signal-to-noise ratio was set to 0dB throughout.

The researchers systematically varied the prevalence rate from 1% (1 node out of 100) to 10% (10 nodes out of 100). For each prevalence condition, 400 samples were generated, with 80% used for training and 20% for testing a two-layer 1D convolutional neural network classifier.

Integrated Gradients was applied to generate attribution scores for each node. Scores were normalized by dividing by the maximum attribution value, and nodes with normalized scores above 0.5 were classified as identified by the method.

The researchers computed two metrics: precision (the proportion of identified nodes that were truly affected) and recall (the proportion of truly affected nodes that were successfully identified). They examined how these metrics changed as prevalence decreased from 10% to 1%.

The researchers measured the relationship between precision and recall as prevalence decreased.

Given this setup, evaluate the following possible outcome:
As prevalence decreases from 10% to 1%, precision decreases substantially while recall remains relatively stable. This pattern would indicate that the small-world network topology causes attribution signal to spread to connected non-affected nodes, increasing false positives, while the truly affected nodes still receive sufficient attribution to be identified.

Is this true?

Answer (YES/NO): NO